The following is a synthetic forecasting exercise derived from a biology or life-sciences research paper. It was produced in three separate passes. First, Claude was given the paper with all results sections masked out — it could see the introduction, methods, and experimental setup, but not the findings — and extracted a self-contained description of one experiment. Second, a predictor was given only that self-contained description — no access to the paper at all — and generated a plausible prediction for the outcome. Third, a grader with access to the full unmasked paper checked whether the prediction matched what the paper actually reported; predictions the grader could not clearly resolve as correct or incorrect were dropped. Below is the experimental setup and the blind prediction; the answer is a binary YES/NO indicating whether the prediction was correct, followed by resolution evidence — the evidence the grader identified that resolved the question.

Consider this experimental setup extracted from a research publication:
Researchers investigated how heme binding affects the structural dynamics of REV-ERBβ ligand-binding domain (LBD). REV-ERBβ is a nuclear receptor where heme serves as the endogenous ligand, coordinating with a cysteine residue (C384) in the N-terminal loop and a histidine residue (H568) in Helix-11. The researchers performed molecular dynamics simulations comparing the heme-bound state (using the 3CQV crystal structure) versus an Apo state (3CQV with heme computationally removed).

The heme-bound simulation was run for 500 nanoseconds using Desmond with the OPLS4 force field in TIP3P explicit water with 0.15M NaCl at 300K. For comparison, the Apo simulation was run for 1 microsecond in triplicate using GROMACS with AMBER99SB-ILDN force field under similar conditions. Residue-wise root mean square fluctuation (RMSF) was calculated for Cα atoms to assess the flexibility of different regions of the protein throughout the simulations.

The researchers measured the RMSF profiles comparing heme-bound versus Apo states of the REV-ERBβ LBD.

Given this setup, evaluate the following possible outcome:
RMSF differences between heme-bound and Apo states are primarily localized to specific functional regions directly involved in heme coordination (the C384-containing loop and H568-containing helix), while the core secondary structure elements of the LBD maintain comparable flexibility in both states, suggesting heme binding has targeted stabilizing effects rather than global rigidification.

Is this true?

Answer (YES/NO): NO